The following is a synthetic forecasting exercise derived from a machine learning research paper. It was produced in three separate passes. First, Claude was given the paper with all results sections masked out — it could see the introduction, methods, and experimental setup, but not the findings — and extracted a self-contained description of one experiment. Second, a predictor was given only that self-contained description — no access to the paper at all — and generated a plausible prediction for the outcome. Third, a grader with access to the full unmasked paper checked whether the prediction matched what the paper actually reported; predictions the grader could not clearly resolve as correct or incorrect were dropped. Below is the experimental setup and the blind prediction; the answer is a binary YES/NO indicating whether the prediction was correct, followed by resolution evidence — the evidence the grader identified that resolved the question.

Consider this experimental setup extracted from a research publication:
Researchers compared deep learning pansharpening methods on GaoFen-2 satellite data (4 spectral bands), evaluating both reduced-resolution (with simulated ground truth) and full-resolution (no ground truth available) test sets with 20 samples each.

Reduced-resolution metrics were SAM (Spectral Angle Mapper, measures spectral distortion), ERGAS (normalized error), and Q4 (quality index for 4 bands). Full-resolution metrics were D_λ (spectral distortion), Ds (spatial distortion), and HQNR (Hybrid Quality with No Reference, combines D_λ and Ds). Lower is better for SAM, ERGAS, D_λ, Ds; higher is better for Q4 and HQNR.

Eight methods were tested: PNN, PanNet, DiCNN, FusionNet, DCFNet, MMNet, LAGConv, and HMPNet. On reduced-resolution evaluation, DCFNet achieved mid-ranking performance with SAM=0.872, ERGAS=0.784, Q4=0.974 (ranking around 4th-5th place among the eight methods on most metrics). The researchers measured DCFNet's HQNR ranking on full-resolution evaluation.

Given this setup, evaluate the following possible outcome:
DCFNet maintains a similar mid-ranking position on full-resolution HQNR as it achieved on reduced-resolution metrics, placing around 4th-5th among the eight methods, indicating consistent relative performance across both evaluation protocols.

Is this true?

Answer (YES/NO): NO